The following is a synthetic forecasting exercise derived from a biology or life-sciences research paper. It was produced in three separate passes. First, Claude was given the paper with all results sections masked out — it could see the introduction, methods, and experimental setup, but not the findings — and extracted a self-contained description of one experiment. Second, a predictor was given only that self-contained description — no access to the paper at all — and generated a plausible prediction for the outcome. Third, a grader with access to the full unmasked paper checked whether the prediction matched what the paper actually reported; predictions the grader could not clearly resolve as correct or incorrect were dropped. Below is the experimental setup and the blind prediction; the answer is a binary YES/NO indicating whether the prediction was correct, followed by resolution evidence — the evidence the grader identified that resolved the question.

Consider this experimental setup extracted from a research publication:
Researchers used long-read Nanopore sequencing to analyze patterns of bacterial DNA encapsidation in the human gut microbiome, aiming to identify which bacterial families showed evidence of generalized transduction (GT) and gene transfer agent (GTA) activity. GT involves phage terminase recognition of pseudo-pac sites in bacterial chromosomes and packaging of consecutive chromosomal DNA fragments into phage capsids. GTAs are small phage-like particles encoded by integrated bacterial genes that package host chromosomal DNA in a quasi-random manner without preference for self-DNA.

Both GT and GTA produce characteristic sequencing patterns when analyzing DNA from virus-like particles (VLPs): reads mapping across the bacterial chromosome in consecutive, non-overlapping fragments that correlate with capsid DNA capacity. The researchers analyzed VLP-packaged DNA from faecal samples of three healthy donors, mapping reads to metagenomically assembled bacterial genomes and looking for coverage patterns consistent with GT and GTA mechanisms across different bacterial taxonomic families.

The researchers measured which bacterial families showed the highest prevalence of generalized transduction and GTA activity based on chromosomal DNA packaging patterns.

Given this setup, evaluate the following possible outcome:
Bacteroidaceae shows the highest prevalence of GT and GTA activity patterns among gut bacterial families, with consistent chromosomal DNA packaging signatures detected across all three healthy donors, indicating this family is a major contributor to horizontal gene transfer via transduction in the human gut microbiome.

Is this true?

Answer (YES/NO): NO